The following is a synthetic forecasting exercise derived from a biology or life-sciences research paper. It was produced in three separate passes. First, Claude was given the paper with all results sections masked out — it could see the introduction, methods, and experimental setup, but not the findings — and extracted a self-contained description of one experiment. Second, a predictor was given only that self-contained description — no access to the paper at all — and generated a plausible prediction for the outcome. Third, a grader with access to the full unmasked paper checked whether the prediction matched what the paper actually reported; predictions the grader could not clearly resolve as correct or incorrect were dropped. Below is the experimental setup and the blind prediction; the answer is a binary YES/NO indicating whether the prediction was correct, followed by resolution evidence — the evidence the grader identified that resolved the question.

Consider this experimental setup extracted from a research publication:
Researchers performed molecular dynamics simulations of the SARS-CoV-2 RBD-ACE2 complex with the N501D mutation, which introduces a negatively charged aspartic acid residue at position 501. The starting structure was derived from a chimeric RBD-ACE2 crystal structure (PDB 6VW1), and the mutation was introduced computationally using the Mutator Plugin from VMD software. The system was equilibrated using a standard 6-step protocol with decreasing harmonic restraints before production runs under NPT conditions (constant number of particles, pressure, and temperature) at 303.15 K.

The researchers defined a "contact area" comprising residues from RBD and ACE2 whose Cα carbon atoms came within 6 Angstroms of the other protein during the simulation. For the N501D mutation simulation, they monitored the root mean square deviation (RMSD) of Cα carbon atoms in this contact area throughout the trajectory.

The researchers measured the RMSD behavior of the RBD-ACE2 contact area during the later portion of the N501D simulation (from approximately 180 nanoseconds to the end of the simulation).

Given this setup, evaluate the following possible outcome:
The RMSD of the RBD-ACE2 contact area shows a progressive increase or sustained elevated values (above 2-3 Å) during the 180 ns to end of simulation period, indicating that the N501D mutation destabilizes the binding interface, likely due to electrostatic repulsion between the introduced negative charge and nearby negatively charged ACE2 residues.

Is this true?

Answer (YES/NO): YES